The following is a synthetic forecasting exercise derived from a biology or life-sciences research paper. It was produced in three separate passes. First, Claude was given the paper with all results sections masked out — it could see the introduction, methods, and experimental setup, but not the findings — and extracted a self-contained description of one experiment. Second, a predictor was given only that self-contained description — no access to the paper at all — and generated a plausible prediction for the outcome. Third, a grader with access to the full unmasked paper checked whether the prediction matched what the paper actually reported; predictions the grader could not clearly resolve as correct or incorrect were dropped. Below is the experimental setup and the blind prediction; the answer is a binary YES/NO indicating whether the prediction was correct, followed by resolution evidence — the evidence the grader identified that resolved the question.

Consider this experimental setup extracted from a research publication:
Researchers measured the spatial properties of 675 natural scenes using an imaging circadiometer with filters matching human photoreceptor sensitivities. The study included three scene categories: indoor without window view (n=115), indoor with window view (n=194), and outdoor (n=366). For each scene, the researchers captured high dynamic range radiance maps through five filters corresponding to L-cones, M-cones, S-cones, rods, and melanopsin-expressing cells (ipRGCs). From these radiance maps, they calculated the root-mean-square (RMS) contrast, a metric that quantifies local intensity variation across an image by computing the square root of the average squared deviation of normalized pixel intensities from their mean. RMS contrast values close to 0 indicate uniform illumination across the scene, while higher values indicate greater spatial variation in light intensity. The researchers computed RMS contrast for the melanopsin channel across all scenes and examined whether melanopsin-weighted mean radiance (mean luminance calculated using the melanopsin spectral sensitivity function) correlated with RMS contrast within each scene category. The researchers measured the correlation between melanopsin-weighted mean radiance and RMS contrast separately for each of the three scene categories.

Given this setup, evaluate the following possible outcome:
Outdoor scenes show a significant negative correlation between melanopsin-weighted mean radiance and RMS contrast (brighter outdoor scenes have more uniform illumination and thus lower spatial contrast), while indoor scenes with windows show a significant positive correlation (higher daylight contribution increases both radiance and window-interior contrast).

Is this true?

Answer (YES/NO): NO